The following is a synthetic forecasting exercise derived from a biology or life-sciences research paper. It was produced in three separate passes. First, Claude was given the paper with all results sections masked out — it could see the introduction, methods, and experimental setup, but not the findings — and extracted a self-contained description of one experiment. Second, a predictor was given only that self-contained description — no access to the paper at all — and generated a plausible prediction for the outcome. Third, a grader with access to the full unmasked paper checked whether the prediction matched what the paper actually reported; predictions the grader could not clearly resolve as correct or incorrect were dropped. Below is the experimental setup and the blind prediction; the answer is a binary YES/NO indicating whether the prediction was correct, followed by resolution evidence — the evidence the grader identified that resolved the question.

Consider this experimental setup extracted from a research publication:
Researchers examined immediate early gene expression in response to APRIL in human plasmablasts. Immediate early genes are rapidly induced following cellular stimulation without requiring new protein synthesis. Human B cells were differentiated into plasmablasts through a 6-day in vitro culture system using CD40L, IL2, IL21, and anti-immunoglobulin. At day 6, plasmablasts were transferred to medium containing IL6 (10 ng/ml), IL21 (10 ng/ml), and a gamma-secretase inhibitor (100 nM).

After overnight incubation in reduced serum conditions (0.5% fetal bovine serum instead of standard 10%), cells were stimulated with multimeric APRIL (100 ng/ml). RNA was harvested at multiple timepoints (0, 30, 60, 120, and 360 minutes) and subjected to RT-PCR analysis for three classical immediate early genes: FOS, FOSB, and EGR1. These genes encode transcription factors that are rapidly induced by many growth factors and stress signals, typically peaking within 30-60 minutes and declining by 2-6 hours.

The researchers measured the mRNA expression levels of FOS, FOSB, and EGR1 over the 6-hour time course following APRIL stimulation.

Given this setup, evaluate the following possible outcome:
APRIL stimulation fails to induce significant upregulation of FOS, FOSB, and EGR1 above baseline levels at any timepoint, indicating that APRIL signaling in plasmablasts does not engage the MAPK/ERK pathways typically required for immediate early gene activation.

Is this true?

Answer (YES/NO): NO